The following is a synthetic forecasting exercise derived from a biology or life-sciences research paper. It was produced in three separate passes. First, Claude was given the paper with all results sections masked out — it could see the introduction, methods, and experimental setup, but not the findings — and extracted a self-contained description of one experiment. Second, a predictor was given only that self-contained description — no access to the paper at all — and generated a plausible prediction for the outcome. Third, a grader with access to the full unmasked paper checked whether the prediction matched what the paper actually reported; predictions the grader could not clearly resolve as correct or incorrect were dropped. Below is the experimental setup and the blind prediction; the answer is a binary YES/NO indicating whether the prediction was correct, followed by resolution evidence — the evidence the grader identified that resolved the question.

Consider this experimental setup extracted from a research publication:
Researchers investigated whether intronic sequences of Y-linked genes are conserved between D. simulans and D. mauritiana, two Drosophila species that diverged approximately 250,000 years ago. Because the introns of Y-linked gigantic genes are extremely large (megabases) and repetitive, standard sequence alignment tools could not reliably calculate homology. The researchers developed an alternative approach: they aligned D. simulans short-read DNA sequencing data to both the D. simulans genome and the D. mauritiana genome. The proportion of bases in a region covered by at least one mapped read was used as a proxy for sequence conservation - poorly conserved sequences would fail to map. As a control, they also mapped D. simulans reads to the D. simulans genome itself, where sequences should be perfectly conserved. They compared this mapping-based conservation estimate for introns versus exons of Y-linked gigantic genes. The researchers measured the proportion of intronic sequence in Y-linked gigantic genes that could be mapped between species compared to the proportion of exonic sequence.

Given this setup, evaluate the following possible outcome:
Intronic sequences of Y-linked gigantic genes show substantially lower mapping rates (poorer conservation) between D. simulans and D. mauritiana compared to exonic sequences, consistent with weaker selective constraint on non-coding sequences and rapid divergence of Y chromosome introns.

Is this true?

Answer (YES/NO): YES